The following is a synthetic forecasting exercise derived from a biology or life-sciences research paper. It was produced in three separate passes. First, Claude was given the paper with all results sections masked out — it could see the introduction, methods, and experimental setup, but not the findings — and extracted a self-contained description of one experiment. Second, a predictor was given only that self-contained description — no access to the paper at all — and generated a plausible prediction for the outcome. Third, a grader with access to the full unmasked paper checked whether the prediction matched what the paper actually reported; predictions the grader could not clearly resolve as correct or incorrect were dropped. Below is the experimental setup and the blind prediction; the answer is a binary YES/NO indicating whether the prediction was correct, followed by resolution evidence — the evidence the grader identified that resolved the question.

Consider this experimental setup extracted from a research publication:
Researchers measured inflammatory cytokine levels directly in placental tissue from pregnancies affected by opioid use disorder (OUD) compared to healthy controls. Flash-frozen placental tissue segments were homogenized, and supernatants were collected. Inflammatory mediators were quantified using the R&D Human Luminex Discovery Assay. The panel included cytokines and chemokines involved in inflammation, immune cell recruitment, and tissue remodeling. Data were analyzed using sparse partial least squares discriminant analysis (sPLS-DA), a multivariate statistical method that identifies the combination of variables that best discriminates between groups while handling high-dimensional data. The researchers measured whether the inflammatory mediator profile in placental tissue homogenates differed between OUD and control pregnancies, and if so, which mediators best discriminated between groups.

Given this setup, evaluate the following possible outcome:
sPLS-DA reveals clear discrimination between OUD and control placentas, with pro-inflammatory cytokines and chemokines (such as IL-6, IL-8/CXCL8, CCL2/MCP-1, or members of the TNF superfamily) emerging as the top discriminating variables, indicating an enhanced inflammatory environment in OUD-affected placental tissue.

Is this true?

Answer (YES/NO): NO